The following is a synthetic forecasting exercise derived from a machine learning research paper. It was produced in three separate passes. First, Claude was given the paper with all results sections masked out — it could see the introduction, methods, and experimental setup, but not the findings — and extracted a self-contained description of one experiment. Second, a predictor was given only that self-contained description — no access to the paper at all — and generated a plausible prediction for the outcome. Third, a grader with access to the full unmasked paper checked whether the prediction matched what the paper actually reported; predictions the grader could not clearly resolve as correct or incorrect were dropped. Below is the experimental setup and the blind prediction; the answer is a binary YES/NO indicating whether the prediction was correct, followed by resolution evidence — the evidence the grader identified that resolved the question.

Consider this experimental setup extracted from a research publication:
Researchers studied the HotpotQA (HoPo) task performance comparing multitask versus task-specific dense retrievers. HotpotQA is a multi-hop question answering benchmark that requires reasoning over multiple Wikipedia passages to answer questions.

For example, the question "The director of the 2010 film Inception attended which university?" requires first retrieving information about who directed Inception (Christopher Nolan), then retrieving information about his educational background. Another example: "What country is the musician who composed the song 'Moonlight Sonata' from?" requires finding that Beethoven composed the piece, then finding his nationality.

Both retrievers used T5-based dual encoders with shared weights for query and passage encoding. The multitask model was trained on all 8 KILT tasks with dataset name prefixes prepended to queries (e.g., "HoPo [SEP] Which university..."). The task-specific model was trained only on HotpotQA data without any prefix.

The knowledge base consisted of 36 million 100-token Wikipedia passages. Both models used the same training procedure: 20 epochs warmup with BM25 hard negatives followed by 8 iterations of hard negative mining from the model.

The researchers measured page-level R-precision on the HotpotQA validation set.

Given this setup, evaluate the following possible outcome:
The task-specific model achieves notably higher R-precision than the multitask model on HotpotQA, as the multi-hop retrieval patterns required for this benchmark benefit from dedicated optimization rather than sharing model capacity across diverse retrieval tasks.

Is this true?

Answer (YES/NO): NO